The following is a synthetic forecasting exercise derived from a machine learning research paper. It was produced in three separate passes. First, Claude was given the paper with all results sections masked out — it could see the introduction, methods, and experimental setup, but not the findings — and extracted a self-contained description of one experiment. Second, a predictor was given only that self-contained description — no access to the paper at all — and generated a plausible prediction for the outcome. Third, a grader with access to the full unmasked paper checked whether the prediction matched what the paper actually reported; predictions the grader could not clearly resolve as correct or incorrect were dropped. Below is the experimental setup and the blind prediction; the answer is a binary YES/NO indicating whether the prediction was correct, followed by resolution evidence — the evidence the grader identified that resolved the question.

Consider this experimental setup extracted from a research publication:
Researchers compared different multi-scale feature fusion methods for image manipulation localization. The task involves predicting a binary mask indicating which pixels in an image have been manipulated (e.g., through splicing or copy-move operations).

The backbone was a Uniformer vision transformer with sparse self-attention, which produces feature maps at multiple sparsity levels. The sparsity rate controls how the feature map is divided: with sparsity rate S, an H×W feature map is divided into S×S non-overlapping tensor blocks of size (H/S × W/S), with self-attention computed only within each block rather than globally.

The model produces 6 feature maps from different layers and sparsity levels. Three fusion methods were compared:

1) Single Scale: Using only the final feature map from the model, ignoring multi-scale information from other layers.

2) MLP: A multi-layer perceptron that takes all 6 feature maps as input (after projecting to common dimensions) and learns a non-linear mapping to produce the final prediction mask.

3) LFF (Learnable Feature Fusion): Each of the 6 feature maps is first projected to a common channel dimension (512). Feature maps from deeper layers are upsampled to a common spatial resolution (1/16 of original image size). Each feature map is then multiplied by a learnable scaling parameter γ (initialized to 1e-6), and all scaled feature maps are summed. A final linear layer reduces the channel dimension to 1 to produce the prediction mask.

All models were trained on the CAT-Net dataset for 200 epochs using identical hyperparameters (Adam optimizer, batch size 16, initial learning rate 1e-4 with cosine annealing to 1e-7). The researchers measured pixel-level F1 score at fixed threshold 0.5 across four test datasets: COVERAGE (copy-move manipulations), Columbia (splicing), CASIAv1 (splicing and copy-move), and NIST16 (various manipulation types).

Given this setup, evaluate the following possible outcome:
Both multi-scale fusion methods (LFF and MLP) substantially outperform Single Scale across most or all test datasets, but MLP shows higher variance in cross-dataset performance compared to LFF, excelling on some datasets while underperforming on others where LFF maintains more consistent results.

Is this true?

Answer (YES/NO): NO